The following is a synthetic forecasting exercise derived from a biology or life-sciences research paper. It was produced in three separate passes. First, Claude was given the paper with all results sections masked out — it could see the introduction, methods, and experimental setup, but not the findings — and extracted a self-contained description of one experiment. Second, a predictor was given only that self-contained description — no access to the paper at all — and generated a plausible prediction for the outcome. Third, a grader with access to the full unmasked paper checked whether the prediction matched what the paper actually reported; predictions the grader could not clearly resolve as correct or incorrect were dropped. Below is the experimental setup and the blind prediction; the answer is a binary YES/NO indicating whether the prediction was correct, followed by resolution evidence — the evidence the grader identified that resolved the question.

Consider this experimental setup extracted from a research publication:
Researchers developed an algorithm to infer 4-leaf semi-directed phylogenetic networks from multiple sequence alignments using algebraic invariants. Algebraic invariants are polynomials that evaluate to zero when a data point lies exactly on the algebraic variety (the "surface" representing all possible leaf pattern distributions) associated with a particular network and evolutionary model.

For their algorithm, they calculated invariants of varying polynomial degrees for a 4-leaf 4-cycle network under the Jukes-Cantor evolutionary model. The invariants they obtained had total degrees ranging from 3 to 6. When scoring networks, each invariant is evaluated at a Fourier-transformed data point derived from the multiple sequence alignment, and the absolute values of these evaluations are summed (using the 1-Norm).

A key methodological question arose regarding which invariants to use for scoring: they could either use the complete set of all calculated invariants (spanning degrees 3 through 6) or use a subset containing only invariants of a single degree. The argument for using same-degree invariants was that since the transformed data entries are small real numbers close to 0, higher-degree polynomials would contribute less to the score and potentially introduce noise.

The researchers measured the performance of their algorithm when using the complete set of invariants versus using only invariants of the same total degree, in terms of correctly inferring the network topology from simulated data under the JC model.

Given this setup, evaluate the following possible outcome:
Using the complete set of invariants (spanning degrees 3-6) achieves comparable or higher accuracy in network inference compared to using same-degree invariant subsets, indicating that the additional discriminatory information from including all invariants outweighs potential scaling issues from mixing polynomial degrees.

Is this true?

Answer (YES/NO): NO